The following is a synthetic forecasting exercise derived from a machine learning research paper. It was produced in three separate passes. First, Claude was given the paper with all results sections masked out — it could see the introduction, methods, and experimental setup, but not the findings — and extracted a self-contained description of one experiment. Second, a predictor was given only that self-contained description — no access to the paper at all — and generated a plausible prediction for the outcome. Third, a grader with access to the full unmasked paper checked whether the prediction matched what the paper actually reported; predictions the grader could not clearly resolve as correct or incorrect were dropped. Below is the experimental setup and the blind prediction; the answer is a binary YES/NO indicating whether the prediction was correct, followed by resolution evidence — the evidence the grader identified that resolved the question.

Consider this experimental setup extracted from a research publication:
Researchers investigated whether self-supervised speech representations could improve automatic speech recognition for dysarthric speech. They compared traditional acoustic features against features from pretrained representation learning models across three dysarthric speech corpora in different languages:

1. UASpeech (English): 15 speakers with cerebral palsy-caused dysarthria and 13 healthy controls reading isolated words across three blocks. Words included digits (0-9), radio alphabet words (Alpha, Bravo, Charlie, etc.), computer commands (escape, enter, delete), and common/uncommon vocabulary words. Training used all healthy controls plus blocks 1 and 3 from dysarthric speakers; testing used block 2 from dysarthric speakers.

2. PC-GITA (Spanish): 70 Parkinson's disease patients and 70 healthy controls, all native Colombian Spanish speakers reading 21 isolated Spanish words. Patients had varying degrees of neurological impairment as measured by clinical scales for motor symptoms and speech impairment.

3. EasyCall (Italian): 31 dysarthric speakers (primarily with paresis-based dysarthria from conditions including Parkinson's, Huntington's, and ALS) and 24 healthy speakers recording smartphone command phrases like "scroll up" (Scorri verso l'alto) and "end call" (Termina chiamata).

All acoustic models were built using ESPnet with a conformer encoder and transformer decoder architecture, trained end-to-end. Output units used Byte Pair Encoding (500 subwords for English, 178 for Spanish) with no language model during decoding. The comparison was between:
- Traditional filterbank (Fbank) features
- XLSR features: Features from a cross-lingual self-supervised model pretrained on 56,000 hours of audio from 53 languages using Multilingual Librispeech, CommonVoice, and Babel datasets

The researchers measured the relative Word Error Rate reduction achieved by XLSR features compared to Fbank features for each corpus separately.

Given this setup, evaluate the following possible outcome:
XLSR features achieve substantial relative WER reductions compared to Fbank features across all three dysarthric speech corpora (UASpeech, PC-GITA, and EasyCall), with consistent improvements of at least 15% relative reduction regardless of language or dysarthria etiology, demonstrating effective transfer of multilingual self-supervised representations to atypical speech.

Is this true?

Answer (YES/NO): YES